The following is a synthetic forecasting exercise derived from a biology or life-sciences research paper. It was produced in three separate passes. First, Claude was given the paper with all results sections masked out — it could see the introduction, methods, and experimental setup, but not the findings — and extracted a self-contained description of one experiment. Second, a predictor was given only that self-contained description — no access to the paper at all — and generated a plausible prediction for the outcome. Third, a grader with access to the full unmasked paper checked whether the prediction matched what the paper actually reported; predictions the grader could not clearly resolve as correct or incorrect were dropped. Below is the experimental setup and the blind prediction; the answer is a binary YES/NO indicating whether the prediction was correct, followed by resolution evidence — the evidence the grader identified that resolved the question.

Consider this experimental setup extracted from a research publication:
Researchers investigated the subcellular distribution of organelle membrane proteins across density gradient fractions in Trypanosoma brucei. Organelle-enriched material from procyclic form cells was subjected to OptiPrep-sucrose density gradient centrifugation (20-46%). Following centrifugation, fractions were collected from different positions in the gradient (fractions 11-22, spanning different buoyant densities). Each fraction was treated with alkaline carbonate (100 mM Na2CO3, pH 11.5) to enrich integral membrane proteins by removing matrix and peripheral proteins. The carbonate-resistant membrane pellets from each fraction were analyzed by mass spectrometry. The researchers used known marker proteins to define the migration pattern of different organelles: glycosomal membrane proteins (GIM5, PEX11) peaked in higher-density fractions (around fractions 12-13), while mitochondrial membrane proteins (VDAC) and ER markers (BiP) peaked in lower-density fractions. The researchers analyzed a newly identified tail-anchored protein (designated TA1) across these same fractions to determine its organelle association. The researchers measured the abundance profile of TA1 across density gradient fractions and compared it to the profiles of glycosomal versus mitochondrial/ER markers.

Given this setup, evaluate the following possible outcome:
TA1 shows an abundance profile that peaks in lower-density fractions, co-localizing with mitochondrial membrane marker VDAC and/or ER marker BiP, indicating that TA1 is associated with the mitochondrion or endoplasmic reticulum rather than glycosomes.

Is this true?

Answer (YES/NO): NO